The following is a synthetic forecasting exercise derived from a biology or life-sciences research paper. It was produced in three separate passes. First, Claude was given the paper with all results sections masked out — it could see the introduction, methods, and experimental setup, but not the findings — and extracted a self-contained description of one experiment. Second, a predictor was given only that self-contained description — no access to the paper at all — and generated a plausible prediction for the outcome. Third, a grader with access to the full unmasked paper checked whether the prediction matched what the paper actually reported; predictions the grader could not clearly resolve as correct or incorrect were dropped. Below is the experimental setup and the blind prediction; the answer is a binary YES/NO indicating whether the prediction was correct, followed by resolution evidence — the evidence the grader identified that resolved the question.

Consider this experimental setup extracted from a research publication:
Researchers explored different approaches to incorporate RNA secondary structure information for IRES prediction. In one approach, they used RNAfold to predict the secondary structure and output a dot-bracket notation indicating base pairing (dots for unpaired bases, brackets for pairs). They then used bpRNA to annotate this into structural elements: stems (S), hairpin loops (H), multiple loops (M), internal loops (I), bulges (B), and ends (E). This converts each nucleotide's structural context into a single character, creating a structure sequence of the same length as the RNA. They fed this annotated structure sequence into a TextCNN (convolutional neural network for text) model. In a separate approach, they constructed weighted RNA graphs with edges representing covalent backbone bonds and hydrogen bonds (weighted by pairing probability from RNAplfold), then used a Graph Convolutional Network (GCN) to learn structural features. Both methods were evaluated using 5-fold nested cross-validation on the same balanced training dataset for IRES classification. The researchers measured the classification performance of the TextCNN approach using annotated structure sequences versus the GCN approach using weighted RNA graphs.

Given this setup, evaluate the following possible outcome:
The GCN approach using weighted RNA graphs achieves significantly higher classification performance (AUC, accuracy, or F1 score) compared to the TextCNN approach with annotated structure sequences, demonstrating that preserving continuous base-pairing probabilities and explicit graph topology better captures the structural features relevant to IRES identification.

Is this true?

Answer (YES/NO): YES